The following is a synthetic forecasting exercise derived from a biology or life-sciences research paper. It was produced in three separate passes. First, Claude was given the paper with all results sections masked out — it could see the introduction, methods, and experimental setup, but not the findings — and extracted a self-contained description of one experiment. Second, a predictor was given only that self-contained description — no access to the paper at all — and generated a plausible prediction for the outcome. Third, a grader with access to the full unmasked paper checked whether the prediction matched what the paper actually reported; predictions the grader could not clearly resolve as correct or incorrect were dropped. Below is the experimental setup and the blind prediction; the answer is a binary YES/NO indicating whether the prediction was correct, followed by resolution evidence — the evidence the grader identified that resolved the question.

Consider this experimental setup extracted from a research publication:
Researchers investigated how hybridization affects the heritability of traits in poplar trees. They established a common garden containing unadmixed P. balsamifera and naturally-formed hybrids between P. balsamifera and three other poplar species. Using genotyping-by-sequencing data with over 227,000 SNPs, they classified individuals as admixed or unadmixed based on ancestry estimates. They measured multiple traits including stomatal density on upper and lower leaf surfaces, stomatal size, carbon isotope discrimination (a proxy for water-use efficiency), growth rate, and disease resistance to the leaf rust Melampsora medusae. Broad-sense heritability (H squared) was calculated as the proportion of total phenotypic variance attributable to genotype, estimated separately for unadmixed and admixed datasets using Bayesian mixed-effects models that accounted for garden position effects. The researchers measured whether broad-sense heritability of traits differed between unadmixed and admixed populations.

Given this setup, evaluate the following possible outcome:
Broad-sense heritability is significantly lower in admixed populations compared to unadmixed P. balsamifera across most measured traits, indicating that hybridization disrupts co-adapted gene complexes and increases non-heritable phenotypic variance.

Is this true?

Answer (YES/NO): NO